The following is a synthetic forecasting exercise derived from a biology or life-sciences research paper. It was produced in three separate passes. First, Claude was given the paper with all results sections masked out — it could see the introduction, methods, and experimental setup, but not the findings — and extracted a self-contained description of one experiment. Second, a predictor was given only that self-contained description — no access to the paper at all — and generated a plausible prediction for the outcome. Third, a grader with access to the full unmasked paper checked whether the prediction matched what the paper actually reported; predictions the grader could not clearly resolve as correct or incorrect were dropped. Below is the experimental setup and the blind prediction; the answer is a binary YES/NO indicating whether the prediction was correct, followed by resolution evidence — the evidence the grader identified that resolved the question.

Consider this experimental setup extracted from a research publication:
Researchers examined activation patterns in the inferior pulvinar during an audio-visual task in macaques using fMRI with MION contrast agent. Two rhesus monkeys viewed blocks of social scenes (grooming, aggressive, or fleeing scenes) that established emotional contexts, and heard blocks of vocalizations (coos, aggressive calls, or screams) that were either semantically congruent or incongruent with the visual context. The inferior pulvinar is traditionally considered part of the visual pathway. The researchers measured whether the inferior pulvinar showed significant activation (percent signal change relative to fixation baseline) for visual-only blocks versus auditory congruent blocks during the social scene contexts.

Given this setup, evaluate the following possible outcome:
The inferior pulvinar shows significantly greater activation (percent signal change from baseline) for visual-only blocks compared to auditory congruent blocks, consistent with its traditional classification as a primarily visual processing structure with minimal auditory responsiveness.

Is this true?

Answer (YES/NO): NO